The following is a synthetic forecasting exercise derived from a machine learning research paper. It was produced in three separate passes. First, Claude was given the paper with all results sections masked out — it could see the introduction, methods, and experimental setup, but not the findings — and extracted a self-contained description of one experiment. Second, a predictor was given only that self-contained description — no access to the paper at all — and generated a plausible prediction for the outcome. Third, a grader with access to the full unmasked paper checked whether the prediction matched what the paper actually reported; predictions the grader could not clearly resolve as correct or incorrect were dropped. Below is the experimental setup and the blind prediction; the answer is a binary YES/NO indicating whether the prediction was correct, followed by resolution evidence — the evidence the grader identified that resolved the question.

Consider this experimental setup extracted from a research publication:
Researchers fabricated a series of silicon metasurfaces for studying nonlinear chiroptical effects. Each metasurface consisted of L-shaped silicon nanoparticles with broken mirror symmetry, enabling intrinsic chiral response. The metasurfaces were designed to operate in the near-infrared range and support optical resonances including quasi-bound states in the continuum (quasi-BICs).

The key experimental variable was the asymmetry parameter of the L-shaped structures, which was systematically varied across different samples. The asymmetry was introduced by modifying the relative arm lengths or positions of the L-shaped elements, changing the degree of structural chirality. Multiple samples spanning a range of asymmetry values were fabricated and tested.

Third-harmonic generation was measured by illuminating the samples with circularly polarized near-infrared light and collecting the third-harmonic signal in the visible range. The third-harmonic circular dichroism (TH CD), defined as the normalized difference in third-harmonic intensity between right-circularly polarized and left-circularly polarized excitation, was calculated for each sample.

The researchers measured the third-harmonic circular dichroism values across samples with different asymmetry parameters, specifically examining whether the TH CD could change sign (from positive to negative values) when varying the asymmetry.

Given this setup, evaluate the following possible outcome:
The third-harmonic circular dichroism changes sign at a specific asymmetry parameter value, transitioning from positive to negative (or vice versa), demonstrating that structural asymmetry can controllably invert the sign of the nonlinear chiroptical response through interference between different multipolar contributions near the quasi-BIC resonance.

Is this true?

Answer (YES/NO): YES